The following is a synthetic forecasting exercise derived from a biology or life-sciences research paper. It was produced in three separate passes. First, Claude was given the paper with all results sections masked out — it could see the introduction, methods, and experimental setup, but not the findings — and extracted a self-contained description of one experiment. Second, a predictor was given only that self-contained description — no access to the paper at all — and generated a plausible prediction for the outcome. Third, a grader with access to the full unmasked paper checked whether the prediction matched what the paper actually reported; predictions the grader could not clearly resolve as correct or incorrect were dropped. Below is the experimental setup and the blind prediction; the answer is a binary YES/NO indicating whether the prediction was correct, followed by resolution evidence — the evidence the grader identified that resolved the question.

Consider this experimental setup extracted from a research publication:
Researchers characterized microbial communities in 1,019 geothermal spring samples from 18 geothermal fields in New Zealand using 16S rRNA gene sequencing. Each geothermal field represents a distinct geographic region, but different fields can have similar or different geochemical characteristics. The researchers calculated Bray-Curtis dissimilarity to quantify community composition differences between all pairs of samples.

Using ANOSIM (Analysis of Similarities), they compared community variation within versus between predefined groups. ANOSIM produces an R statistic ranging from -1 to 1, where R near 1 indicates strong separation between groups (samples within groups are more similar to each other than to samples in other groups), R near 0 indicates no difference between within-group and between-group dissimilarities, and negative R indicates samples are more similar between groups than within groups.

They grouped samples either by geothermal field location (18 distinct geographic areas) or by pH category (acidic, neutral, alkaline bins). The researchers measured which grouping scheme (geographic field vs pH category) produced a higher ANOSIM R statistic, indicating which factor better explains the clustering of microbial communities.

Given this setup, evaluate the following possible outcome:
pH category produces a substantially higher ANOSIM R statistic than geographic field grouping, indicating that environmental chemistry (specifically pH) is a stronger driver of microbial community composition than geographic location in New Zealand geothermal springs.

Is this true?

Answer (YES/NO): YES